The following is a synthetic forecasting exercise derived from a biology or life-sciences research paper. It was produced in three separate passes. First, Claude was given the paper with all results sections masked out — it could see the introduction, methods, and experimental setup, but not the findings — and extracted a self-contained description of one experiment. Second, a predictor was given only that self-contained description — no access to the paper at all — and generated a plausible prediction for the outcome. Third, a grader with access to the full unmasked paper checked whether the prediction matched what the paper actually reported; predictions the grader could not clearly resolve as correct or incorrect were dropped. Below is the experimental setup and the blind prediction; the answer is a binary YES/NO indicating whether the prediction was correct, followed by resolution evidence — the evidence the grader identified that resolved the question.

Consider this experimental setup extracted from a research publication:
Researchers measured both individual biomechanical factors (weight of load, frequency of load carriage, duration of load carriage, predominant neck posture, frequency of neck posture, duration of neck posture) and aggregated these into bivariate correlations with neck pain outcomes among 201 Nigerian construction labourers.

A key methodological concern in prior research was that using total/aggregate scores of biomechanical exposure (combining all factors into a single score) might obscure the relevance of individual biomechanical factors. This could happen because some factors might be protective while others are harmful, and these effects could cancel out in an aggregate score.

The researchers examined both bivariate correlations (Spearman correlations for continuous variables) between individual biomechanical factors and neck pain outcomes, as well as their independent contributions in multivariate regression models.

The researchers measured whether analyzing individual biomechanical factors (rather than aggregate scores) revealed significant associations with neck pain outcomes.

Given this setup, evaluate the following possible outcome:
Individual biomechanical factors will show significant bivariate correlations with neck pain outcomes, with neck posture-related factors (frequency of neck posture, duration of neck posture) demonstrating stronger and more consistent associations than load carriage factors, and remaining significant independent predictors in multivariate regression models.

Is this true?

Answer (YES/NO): NO